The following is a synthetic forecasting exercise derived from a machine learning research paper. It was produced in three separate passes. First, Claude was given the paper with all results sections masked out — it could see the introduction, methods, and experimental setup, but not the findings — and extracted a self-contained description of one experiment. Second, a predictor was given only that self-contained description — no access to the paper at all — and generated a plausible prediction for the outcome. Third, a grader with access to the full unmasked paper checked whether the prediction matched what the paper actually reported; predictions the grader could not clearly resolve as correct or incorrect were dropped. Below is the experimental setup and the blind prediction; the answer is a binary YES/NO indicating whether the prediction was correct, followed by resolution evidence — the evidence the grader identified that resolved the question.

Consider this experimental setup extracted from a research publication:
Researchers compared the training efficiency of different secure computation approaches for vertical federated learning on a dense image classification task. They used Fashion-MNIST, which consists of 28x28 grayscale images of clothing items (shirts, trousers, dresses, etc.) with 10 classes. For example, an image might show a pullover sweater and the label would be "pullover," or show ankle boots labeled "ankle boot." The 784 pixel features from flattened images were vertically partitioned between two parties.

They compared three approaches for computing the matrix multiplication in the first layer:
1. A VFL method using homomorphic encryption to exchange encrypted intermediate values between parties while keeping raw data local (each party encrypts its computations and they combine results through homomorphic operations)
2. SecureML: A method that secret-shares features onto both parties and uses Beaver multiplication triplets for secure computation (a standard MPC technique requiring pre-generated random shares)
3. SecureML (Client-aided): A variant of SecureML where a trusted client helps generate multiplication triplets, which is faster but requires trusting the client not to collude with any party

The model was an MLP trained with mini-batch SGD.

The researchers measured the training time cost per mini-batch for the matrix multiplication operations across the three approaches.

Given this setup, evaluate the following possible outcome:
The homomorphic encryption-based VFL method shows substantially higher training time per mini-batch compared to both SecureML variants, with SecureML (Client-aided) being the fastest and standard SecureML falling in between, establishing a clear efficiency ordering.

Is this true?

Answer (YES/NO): NO